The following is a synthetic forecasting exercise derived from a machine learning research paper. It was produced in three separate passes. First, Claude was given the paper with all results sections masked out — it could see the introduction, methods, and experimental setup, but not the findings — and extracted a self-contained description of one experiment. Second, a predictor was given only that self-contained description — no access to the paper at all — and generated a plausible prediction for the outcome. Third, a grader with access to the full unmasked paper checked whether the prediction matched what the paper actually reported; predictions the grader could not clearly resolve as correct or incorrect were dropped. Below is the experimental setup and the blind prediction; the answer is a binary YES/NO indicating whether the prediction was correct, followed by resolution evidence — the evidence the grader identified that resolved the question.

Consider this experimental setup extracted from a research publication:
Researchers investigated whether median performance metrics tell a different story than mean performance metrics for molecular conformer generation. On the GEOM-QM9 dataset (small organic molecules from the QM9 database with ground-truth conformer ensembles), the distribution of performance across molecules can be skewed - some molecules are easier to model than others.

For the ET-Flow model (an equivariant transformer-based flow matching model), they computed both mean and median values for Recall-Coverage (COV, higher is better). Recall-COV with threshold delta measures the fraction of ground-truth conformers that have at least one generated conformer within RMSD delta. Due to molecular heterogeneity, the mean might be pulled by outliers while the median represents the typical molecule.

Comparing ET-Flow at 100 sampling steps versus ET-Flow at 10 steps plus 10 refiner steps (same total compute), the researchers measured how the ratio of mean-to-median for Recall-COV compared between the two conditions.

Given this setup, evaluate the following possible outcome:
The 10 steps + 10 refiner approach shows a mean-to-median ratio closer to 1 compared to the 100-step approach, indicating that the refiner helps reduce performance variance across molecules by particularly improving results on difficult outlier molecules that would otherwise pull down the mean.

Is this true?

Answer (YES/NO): YES